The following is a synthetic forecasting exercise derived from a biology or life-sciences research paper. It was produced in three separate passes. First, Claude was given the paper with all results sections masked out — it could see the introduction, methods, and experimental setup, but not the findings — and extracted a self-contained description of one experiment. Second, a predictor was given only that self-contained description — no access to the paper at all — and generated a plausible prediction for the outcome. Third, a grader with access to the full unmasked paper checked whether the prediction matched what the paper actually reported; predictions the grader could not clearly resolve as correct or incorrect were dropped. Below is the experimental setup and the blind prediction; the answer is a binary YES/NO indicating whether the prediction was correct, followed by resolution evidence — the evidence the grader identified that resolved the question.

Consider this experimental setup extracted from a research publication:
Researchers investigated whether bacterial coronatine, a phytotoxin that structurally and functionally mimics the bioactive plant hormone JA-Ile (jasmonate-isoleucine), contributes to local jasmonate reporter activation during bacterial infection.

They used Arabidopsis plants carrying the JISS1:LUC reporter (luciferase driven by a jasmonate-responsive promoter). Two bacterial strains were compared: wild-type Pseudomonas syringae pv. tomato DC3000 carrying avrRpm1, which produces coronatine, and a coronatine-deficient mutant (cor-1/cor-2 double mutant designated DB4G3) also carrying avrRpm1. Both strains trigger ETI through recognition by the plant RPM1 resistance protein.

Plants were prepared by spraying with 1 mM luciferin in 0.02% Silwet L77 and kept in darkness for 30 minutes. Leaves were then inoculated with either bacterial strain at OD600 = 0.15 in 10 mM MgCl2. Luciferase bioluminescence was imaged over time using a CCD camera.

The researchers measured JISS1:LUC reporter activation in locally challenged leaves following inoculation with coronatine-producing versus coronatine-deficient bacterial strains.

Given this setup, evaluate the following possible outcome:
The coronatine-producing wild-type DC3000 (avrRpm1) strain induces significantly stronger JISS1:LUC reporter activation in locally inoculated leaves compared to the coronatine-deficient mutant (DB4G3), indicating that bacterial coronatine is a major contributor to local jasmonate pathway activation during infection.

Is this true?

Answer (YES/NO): NO